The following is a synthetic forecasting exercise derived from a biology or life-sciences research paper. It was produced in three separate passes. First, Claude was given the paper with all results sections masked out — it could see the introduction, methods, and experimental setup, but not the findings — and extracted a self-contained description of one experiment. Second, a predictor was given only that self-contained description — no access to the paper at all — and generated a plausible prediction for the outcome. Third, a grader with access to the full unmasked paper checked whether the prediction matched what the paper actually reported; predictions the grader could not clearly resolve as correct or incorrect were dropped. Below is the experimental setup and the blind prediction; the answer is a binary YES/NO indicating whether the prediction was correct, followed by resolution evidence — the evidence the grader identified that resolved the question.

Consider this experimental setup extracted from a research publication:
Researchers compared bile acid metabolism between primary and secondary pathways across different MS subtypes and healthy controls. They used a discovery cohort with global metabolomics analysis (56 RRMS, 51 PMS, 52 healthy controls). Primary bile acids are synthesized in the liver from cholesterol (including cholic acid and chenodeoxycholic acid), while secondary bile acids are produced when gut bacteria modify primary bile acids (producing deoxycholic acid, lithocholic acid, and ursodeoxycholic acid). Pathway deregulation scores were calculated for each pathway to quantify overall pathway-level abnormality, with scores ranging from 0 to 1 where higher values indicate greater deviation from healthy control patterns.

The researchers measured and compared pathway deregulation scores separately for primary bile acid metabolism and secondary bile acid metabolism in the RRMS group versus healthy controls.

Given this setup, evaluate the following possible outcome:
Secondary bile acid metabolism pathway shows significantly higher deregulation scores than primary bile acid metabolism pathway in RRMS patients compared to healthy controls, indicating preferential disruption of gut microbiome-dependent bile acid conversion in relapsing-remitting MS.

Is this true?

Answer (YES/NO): YES